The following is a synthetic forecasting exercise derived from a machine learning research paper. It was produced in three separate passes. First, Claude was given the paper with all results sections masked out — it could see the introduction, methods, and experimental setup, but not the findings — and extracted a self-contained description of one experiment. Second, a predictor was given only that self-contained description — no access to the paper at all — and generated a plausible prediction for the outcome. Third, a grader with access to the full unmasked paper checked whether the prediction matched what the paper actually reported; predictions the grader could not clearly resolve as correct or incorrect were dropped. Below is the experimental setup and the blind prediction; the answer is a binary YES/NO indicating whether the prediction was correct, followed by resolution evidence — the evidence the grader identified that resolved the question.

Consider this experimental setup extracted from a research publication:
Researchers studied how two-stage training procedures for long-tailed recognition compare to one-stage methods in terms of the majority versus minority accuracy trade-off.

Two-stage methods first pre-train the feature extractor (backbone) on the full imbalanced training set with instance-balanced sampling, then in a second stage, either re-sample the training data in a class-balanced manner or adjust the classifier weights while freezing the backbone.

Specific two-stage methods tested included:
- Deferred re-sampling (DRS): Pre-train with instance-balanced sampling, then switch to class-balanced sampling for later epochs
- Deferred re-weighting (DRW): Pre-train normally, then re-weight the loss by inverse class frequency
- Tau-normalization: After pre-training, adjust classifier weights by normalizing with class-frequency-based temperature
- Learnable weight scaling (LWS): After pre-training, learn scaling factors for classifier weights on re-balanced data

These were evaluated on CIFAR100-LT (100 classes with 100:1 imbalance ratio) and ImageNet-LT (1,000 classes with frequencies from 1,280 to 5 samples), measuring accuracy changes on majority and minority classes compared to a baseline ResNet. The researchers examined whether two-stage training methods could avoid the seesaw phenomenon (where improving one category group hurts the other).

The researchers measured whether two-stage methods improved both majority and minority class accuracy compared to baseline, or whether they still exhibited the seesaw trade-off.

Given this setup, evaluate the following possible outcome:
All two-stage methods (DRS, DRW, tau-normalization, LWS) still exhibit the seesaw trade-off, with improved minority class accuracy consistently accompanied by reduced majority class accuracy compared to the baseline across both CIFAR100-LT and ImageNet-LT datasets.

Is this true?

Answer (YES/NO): NO